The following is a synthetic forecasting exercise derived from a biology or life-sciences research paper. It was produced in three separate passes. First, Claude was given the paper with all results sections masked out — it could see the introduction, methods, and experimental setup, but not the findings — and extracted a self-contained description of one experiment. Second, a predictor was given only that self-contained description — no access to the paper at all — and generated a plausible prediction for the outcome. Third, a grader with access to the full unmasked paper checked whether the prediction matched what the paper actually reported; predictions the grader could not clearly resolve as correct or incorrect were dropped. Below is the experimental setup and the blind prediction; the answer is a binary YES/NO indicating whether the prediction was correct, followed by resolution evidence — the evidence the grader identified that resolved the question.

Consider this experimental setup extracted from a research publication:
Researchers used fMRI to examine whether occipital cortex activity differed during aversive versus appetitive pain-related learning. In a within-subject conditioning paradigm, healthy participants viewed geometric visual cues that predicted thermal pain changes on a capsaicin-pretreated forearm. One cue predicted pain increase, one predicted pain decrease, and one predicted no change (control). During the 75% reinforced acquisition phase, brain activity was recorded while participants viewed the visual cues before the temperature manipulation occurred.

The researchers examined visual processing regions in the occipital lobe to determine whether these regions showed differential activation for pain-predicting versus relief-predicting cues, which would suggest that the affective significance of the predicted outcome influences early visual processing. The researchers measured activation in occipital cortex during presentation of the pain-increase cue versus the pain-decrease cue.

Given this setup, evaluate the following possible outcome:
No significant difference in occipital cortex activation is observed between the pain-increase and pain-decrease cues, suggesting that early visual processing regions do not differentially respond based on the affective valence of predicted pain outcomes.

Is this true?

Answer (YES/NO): YES